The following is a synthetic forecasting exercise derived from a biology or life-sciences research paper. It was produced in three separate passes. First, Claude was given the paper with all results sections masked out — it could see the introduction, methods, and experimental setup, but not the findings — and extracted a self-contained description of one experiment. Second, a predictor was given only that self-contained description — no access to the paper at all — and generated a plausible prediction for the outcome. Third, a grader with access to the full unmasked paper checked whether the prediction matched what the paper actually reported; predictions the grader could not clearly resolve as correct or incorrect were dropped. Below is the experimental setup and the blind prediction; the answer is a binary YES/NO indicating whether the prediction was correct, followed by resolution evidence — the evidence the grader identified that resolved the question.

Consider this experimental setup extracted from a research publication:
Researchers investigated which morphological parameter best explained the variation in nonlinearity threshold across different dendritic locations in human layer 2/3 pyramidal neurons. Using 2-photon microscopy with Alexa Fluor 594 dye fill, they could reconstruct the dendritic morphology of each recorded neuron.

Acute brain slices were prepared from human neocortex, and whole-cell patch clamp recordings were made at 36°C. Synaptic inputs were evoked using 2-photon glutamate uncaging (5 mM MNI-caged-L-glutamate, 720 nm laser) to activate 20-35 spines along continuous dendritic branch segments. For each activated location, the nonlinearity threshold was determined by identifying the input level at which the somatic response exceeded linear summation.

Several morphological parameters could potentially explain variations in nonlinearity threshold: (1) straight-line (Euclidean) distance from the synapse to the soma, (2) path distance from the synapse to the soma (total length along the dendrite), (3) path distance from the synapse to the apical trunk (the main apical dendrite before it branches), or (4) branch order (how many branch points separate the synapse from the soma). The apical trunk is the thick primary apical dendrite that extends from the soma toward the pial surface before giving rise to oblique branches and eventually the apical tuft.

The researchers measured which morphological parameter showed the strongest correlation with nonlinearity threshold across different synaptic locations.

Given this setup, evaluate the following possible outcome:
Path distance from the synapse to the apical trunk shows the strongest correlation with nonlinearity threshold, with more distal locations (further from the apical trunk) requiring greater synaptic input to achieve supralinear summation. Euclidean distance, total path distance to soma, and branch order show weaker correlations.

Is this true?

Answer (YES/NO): NO